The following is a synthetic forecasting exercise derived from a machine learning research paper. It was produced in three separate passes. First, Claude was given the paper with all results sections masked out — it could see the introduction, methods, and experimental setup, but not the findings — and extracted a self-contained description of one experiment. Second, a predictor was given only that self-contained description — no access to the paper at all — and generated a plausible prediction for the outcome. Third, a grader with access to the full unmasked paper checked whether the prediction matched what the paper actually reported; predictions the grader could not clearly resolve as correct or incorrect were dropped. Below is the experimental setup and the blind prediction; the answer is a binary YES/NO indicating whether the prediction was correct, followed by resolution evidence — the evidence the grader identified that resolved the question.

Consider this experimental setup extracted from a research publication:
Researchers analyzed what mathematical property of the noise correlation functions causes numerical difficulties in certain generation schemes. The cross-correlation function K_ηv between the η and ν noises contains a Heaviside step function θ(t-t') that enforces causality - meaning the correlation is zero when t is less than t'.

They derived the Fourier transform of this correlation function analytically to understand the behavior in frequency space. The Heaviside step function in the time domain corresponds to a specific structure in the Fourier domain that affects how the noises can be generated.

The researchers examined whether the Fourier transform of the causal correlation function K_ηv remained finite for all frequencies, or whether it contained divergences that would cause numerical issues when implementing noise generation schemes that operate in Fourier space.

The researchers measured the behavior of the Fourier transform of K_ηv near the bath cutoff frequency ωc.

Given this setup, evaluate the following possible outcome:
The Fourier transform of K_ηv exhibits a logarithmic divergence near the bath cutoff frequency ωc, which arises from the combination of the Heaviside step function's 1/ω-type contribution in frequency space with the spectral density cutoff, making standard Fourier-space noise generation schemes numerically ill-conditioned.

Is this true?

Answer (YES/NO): YES